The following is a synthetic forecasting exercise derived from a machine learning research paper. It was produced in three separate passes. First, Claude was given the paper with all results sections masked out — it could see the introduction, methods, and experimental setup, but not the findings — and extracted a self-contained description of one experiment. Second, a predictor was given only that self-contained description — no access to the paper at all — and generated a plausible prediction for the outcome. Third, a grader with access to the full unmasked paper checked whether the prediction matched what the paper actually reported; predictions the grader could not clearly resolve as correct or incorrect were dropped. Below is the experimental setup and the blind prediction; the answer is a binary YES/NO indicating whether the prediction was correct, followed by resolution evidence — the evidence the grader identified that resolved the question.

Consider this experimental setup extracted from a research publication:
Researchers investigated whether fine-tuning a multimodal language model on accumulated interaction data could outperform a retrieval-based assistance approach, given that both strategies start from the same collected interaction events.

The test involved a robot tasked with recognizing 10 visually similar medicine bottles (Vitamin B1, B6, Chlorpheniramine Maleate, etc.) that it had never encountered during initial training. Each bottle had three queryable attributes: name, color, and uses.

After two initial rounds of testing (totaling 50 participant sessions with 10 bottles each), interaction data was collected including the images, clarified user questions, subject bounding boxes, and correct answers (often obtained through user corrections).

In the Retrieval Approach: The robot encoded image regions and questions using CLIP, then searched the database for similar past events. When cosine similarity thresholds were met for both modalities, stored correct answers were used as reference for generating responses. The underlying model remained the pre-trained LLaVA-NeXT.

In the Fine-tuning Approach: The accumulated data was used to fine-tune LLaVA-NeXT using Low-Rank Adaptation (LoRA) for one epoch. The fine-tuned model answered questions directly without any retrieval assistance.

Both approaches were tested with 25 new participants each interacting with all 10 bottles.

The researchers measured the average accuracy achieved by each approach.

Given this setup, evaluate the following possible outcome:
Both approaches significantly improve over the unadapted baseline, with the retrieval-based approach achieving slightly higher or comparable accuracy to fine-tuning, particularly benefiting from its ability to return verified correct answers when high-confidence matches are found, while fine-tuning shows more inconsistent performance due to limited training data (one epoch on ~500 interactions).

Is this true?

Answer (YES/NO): NO